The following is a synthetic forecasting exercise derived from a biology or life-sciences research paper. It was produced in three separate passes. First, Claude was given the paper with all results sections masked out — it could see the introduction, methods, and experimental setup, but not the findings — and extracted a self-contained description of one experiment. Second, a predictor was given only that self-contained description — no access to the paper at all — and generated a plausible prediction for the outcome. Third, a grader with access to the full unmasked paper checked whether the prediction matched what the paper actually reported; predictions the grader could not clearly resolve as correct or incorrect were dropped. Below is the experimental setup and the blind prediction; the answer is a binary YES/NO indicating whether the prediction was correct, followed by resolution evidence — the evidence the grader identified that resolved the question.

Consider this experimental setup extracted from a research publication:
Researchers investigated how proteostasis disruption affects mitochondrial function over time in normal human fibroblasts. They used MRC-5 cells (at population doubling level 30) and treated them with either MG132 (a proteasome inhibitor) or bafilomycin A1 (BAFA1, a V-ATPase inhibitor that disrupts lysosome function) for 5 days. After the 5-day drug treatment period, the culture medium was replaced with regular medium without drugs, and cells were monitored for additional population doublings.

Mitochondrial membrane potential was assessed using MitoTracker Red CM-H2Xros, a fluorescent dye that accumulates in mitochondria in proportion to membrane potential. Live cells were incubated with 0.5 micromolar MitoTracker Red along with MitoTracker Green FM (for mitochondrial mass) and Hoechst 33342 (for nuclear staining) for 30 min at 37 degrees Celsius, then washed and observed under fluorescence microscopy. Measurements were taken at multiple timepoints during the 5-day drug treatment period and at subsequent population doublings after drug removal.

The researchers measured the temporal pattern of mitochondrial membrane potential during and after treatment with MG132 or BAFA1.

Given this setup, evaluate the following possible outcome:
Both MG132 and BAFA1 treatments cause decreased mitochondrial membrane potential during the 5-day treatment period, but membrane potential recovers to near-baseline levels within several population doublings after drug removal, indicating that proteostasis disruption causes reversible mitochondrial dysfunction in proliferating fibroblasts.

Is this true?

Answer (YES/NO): NO